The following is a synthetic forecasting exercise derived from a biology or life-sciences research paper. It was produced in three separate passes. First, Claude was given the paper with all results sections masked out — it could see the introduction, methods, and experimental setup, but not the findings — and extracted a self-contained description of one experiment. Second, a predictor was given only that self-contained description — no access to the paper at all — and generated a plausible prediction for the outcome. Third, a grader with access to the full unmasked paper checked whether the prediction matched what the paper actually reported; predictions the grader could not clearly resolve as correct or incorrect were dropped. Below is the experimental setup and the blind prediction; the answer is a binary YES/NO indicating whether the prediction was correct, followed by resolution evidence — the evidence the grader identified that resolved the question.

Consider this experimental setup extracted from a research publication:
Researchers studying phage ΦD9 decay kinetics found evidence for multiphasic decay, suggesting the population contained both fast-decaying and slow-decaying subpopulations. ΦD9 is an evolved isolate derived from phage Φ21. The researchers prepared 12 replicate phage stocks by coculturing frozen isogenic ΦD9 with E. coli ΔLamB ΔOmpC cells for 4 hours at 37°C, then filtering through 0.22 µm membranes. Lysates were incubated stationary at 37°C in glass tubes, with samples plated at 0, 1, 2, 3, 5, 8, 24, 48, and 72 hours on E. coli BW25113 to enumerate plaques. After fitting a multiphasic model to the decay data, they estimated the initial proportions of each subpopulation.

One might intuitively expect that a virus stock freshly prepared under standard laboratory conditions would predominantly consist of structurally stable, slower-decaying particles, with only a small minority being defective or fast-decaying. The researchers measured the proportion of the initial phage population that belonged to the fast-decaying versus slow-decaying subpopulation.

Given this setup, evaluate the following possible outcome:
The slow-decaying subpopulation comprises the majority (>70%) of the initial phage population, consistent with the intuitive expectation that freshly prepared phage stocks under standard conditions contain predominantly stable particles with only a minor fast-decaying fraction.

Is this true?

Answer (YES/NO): NO